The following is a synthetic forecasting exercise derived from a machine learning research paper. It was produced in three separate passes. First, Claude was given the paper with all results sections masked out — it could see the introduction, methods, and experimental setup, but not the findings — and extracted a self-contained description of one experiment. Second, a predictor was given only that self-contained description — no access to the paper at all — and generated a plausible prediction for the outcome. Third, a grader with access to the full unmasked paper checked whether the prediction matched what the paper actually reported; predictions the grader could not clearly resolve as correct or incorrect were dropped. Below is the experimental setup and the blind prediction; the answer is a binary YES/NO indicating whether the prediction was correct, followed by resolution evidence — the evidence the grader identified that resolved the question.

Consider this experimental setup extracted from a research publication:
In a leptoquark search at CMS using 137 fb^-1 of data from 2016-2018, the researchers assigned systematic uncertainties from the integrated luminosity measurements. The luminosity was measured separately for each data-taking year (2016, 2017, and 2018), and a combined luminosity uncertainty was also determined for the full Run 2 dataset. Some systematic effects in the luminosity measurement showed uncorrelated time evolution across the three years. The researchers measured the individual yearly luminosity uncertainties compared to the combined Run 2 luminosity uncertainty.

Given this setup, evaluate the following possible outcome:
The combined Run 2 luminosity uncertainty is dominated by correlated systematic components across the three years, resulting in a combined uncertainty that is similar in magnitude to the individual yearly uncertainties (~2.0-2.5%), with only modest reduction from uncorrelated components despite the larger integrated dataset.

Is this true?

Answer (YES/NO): NO